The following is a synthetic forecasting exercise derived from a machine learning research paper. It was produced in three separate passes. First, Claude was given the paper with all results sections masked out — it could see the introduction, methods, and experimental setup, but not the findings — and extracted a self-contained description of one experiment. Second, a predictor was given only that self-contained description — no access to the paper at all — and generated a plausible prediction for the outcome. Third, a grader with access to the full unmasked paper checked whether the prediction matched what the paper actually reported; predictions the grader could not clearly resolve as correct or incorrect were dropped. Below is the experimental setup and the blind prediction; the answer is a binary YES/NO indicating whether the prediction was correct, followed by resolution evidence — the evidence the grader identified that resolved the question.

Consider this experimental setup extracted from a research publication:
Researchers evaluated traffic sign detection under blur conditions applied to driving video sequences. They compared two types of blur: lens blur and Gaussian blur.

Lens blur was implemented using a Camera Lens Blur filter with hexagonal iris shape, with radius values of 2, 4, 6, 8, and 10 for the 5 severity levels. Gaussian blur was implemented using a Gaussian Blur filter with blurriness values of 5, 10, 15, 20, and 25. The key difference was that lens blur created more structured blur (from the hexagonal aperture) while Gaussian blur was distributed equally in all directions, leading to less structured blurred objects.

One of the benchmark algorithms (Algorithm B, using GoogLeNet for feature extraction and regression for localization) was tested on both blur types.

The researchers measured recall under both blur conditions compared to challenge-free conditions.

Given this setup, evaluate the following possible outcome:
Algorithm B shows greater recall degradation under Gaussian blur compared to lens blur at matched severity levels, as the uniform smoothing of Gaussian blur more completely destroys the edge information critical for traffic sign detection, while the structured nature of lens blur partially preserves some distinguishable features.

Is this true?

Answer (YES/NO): NO